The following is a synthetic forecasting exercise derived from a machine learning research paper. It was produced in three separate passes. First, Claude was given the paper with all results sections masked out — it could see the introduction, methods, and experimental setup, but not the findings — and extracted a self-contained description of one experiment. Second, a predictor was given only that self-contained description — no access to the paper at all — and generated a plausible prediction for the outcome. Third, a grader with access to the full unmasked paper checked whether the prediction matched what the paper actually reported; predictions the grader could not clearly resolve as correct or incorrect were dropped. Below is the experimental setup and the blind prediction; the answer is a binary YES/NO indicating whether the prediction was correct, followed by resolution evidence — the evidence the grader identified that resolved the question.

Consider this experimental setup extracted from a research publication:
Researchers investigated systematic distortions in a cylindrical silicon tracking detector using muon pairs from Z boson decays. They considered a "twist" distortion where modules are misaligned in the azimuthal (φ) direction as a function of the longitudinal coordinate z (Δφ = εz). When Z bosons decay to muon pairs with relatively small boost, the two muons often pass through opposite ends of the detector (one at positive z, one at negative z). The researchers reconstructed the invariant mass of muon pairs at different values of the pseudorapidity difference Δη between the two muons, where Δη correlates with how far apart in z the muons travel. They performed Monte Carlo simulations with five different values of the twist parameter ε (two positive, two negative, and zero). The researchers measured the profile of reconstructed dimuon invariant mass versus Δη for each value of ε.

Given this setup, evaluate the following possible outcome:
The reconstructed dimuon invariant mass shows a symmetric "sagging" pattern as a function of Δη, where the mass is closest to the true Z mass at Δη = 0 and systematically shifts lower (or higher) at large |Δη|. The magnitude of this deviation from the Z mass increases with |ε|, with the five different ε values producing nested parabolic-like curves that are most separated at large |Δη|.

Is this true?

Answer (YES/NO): NO